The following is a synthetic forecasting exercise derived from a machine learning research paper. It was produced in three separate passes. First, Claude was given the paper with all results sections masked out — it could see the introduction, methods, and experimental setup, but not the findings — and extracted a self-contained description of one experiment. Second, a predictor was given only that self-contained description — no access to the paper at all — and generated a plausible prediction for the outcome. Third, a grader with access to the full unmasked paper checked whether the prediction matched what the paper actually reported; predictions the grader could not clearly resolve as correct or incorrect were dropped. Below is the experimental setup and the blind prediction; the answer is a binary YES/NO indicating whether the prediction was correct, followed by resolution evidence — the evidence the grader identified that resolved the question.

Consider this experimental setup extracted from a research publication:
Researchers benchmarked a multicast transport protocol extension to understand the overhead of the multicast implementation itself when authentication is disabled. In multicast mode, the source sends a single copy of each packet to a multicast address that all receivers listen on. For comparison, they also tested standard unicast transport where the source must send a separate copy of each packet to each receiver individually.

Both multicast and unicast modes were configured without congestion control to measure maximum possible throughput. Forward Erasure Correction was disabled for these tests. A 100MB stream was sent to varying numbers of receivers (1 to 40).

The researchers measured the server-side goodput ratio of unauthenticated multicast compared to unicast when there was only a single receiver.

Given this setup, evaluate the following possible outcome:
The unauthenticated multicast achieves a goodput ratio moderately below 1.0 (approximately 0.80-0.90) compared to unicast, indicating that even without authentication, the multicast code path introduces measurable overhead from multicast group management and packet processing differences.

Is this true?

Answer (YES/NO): NO